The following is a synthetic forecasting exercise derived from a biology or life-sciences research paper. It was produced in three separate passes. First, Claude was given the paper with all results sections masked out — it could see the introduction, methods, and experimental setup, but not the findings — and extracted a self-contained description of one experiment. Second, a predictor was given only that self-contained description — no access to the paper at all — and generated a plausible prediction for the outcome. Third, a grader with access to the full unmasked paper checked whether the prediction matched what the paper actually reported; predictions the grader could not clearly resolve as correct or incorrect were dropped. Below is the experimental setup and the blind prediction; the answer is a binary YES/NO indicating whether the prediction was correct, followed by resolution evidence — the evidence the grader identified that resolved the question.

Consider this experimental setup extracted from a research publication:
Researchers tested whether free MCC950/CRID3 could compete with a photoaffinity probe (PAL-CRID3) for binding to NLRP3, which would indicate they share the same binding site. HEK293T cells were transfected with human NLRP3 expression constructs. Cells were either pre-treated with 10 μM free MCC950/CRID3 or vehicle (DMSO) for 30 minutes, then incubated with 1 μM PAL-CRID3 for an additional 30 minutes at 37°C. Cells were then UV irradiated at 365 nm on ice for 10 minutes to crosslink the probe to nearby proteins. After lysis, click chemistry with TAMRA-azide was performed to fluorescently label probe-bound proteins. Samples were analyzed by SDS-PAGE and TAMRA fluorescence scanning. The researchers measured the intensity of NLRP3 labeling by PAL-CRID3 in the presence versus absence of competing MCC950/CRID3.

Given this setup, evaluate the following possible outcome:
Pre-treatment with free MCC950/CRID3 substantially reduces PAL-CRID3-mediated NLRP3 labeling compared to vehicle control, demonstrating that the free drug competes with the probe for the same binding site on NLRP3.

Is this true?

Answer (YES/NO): YES